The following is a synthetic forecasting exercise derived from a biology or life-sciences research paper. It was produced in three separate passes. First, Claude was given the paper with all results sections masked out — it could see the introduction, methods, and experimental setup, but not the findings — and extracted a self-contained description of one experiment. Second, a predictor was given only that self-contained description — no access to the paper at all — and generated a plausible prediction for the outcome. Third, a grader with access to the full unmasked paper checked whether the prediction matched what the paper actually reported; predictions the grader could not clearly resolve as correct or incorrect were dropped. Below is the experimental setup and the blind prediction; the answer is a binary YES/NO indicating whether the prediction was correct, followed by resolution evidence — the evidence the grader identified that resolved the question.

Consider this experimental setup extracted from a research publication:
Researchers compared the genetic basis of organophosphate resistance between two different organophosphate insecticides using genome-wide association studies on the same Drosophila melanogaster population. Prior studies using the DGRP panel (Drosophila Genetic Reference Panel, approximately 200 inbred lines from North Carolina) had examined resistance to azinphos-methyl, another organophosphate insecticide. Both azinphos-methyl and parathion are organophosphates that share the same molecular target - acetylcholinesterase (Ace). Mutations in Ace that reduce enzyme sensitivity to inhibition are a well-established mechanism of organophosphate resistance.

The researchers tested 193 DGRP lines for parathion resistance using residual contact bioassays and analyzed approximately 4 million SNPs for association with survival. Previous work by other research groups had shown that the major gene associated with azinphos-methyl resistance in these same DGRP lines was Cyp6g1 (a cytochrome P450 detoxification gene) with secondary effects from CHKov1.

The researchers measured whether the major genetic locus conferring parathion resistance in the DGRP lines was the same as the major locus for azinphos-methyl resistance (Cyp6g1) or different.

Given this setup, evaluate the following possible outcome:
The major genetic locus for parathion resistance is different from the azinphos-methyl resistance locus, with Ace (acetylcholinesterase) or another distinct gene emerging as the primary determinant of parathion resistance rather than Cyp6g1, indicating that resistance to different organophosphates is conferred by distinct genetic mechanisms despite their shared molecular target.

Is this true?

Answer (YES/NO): YES